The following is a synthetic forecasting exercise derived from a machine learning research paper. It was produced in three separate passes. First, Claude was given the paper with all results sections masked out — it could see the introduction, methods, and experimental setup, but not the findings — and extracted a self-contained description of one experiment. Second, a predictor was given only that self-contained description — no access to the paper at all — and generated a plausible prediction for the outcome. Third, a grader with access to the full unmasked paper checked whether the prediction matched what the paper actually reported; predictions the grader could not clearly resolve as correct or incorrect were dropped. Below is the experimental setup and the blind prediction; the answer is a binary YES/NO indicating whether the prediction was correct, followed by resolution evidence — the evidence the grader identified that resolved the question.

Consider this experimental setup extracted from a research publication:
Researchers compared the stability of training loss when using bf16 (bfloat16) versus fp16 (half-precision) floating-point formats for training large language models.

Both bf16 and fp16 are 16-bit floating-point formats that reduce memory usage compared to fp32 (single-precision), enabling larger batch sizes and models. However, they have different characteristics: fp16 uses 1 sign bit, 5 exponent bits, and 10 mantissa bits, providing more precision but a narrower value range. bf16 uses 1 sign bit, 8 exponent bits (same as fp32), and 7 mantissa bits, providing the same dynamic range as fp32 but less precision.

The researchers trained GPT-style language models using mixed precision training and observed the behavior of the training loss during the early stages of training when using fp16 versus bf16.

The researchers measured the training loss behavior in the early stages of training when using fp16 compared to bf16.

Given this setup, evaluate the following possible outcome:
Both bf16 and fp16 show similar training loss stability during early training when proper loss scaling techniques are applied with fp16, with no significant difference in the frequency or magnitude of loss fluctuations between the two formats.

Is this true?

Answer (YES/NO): NO